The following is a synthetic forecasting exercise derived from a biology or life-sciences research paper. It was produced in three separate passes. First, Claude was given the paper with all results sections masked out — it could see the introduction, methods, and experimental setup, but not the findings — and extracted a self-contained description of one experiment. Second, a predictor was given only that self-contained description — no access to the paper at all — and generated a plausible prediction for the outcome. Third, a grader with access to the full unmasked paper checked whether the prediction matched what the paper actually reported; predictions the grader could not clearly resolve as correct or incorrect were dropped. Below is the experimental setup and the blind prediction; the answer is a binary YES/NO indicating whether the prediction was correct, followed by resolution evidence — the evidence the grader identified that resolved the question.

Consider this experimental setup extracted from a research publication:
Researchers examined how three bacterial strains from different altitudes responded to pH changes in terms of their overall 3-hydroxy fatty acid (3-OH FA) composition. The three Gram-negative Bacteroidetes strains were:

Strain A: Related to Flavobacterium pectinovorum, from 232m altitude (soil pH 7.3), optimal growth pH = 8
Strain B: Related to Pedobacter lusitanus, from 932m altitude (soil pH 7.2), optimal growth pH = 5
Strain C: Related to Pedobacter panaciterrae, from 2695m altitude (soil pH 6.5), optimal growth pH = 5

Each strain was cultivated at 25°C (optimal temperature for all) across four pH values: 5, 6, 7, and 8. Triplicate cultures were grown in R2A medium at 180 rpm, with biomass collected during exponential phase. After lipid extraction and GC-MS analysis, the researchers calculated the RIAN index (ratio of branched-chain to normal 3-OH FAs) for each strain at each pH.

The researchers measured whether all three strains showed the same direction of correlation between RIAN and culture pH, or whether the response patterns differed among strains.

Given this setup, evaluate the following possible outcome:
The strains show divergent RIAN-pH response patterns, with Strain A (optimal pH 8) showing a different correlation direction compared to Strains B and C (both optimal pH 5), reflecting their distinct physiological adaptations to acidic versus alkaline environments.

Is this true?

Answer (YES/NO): NO